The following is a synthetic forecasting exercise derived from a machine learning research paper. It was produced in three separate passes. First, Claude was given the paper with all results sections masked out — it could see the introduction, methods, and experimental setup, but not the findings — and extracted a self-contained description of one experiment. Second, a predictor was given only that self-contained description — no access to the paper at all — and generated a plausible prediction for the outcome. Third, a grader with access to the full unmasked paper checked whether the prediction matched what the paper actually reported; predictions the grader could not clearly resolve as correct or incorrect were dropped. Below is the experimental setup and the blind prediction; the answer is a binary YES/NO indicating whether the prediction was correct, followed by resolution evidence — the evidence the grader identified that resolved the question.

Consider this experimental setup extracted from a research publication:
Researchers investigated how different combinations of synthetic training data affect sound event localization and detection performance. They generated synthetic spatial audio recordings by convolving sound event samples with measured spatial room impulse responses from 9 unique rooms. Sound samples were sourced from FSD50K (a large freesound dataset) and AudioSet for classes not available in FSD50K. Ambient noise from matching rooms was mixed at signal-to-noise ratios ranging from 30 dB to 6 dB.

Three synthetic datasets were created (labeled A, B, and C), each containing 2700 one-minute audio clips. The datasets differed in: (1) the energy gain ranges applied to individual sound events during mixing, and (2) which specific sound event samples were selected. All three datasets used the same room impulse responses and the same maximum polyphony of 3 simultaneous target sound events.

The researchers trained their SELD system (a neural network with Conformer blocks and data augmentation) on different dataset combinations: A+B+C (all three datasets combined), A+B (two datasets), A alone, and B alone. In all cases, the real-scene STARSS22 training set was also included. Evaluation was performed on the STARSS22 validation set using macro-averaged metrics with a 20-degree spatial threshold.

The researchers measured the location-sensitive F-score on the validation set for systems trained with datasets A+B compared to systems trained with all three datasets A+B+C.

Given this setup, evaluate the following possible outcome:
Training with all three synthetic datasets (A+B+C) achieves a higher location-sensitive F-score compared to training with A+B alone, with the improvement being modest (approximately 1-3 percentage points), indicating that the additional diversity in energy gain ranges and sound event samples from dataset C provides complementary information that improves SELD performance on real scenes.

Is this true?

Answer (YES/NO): NO